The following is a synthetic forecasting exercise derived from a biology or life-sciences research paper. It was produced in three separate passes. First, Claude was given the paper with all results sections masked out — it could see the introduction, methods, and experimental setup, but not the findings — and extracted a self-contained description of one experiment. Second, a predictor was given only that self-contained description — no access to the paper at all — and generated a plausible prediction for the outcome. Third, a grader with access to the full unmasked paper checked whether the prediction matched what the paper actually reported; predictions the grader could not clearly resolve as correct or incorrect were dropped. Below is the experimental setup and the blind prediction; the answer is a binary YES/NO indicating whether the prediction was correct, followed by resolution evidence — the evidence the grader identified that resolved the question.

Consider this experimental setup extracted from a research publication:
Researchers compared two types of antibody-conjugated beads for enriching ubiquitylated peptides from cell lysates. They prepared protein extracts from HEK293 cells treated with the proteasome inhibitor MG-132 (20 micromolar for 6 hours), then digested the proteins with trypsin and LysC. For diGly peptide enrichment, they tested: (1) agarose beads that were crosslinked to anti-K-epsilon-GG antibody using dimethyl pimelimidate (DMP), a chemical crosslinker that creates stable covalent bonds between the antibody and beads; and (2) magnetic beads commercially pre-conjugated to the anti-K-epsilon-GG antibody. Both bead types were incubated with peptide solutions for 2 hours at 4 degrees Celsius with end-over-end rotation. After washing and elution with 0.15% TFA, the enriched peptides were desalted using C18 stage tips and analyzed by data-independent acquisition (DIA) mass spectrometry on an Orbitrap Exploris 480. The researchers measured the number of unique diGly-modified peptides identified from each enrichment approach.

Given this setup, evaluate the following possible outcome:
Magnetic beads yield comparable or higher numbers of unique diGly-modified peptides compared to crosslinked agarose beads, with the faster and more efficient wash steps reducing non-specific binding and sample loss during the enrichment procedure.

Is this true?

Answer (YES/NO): YES